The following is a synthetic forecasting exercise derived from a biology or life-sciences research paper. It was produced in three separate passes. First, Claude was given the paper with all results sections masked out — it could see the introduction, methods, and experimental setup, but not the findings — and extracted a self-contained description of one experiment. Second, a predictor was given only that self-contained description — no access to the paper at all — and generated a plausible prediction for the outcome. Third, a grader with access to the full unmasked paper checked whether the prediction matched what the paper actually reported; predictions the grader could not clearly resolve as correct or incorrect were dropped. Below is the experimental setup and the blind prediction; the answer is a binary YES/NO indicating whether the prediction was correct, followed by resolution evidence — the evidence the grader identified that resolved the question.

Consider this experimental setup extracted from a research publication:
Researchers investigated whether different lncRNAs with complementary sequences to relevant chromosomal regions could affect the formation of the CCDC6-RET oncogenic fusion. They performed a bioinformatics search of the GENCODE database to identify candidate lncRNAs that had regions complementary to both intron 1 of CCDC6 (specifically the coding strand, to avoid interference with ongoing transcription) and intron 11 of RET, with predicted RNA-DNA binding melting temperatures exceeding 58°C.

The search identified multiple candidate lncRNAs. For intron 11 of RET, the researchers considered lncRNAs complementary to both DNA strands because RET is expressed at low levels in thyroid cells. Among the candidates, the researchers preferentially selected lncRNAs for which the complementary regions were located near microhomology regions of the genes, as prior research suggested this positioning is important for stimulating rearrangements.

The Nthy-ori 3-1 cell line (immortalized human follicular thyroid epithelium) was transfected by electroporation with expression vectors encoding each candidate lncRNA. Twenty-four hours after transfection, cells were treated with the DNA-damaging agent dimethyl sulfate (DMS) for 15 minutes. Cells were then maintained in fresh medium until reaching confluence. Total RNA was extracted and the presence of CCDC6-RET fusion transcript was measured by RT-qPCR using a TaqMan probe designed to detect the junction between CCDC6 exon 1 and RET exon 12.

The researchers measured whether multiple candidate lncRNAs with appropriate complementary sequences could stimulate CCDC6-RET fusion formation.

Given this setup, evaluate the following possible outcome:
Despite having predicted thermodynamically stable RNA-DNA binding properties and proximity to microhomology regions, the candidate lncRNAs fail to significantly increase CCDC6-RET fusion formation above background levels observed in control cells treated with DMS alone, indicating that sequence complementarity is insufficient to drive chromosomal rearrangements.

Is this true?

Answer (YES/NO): NO